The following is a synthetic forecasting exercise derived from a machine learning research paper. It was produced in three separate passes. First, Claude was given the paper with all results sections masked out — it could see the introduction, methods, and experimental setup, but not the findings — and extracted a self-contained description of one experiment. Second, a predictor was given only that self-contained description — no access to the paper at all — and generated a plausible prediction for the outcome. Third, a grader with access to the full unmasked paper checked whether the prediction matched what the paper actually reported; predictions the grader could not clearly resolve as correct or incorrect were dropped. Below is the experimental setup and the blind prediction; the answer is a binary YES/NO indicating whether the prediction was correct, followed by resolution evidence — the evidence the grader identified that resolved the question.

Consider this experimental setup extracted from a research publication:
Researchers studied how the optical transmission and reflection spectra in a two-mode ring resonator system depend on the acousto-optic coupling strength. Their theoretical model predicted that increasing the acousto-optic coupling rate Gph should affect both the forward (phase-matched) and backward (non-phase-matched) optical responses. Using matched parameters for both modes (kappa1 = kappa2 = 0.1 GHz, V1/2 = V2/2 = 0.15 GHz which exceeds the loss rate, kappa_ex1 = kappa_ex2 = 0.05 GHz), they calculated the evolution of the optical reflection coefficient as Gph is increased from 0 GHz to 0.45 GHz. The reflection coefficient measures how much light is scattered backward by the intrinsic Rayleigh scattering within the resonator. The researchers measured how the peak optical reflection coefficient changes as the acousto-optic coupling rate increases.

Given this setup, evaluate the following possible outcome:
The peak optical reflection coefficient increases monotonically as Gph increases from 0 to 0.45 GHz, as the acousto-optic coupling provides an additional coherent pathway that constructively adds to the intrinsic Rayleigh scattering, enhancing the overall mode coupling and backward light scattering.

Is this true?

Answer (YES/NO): NO